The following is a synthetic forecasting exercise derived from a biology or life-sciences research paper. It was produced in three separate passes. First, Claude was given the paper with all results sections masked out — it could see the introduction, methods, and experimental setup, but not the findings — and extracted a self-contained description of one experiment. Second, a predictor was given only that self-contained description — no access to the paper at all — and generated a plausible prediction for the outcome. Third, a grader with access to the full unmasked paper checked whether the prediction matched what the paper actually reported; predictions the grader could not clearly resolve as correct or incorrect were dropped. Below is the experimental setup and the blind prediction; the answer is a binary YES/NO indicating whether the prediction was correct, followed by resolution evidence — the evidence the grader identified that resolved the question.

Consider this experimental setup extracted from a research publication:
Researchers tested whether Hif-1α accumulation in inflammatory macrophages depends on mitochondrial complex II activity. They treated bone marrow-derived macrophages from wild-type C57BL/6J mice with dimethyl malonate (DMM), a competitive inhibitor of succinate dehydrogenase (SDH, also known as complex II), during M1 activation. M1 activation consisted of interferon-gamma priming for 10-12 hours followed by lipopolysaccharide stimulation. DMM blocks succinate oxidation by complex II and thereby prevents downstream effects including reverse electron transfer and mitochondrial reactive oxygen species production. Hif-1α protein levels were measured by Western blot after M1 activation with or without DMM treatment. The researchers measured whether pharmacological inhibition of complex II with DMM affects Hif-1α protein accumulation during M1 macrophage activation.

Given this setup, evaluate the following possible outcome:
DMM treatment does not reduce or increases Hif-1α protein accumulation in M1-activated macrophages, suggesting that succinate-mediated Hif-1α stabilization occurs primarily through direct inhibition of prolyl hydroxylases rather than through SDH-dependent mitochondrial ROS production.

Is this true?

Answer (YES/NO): NO